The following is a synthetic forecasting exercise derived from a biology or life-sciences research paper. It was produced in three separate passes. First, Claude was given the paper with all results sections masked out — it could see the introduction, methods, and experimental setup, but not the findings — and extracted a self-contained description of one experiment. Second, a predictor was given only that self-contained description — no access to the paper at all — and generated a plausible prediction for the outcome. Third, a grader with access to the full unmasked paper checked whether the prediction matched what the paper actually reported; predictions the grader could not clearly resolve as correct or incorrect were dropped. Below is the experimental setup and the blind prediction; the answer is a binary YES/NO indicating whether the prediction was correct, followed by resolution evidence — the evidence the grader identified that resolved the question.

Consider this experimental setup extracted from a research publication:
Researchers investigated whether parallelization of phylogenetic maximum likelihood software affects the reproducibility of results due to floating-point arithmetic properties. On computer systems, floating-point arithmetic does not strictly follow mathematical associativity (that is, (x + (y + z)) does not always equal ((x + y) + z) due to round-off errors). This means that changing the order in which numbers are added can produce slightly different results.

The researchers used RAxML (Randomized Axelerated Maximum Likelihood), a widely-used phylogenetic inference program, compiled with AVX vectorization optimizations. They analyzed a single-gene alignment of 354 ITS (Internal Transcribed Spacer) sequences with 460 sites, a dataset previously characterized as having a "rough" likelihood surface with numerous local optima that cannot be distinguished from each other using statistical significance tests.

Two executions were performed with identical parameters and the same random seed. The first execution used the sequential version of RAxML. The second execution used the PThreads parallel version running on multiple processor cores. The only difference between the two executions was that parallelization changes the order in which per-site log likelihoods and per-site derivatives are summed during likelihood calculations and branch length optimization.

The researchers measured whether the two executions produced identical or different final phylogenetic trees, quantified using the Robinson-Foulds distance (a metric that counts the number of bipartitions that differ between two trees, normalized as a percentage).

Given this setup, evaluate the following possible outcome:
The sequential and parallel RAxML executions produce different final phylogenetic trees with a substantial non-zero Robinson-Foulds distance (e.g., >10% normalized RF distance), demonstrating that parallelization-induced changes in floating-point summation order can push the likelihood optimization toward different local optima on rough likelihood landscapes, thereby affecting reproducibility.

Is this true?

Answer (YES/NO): NO